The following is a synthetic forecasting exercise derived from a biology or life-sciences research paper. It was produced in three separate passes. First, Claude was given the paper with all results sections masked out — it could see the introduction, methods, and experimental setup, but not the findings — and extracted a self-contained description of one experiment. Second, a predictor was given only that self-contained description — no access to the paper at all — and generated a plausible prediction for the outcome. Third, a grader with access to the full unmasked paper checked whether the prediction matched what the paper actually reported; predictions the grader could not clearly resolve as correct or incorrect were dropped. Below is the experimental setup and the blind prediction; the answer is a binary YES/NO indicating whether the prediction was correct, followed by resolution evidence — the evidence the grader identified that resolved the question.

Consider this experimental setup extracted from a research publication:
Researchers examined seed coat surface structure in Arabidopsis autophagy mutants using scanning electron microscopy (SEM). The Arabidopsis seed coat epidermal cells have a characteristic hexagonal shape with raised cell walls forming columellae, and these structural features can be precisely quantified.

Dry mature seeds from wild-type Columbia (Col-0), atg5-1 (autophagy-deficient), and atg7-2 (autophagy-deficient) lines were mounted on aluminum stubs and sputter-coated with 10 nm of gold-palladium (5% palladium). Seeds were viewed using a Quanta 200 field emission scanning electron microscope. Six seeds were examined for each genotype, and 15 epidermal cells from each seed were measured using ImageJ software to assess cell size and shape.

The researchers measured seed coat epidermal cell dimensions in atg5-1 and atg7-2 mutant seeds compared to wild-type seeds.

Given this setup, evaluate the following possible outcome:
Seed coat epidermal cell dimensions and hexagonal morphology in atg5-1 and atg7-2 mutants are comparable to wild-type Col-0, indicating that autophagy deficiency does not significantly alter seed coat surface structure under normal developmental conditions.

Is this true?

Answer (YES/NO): NO